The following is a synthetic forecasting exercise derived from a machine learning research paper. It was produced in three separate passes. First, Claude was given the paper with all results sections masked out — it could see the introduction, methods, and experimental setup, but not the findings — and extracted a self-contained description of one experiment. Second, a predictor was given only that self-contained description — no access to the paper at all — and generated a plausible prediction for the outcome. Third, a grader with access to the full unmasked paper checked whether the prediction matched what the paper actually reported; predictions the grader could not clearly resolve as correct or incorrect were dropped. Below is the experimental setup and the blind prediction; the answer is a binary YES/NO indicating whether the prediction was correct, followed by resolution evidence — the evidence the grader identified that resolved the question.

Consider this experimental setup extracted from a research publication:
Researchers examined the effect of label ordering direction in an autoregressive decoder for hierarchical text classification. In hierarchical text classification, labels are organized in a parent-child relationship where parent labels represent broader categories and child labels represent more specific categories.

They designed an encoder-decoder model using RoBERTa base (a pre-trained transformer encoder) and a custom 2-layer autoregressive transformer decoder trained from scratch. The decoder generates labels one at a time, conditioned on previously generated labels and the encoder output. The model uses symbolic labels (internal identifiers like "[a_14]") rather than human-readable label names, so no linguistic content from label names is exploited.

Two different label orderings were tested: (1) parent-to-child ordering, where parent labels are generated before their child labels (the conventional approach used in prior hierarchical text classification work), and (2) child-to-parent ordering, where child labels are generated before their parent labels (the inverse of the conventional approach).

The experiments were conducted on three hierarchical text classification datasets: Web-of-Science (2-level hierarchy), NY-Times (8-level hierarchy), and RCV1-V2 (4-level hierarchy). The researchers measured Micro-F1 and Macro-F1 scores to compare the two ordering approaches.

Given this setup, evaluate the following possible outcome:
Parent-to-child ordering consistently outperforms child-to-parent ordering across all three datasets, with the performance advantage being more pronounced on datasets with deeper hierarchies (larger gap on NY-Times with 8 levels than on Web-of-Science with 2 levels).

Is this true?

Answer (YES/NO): NO